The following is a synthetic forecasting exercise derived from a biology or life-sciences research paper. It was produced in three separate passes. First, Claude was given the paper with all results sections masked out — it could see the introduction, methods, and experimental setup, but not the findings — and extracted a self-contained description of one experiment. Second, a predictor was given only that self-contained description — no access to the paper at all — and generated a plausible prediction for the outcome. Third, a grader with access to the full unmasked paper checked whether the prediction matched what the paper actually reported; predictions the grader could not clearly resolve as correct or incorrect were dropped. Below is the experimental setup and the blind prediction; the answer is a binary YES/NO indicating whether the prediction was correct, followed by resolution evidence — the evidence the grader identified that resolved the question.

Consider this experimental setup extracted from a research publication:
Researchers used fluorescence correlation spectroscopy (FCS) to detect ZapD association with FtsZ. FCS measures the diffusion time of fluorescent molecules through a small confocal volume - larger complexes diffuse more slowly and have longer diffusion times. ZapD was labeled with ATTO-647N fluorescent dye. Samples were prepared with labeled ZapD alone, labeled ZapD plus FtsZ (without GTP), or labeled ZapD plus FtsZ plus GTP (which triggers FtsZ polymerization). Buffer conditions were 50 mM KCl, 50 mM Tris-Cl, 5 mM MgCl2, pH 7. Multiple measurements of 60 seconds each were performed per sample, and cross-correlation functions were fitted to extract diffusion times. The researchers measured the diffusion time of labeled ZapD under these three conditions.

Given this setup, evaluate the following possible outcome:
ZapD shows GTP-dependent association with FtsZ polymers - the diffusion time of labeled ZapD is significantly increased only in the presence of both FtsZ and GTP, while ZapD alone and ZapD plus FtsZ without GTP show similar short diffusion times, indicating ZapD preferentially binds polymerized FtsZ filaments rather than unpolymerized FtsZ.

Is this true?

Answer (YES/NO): NO